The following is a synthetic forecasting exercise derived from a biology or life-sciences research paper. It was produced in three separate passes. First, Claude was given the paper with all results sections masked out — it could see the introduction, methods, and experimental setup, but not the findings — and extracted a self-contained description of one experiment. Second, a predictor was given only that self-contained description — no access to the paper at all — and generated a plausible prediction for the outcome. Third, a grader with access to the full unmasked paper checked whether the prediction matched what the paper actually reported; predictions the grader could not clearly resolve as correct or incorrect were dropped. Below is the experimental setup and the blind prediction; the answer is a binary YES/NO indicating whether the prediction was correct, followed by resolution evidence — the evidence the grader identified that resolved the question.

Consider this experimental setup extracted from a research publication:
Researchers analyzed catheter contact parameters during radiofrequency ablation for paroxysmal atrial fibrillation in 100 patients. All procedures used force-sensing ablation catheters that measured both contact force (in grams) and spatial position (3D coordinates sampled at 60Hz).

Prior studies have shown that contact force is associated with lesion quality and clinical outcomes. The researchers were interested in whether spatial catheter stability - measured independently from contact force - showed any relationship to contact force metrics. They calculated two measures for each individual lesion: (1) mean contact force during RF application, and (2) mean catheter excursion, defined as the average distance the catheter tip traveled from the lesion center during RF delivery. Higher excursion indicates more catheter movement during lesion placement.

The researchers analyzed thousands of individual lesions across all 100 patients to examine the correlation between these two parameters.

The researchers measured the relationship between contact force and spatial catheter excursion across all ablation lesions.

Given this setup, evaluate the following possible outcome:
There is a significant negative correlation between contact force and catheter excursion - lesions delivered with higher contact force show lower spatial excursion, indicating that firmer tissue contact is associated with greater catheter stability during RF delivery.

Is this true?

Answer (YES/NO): NO